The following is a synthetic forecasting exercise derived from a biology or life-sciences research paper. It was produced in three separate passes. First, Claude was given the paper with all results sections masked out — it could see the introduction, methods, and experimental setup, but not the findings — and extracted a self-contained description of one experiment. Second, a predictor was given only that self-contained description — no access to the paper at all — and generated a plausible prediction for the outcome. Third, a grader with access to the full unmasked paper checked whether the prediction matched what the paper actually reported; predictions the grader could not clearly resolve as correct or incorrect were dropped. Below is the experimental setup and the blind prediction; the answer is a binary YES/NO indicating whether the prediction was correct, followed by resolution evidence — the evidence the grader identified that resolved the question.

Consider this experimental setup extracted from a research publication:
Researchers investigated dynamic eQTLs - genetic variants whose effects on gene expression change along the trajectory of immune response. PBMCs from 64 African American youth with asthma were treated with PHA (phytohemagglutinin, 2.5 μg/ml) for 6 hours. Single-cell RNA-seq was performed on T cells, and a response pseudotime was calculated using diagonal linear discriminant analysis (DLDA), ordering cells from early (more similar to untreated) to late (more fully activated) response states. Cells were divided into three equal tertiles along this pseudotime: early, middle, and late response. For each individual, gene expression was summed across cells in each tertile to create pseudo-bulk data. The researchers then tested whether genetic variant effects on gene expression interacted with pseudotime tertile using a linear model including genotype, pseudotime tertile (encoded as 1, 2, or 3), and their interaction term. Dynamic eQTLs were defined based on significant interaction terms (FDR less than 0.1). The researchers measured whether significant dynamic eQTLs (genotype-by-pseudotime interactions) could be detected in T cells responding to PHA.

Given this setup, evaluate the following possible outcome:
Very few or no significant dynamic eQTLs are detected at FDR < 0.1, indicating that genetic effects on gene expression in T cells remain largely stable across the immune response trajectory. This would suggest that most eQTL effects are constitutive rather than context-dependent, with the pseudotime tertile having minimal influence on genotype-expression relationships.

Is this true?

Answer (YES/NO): NO